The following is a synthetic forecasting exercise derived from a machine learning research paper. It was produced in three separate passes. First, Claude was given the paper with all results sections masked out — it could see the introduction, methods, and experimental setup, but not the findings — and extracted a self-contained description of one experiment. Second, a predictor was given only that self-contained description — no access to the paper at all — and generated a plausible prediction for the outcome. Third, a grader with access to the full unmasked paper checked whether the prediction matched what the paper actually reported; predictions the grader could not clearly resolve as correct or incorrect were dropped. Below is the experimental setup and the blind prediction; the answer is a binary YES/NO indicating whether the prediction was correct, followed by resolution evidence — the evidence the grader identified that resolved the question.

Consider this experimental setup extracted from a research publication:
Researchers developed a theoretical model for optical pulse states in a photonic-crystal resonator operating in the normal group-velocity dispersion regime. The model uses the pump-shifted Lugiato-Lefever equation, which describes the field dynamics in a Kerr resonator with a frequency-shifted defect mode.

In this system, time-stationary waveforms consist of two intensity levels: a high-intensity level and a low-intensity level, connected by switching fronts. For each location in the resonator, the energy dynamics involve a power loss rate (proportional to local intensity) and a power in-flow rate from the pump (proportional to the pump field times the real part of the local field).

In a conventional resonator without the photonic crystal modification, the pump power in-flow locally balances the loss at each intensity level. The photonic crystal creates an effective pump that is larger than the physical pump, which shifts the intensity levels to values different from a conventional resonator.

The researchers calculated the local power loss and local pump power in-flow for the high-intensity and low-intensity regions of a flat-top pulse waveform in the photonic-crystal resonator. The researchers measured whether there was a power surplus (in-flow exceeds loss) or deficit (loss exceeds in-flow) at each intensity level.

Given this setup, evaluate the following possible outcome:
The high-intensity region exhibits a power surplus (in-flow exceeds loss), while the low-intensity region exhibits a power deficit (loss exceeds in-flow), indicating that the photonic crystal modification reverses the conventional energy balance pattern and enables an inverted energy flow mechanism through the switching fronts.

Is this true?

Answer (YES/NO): NO